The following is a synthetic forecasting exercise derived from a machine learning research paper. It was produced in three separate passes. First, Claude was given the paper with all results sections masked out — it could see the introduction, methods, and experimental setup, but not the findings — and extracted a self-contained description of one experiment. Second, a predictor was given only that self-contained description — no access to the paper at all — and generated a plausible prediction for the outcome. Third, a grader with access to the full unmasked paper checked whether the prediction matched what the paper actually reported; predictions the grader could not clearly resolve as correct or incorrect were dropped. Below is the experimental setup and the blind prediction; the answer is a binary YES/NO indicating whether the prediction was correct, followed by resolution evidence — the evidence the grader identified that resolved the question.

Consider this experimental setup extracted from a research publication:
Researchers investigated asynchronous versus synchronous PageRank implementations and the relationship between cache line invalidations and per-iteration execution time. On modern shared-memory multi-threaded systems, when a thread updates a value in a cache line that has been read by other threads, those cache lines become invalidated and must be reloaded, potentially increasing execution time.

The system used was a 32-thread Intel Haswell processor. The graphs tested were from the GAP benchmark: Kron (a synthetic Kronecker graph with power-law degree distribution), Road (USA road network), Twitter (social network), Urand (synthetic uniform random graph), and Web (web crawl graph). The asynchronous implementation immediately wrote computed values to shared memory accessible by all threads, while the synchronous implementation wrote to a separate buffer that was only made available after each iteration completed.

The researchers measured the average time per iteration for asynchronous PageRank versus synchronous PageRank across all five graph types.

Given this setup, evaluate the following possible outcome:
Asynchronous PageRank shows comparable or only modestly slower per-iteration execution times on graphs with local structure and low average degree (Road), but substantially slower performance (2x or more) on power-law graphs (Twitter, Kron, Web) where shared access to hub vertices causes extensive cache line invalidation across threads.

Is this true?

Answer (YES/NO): NO